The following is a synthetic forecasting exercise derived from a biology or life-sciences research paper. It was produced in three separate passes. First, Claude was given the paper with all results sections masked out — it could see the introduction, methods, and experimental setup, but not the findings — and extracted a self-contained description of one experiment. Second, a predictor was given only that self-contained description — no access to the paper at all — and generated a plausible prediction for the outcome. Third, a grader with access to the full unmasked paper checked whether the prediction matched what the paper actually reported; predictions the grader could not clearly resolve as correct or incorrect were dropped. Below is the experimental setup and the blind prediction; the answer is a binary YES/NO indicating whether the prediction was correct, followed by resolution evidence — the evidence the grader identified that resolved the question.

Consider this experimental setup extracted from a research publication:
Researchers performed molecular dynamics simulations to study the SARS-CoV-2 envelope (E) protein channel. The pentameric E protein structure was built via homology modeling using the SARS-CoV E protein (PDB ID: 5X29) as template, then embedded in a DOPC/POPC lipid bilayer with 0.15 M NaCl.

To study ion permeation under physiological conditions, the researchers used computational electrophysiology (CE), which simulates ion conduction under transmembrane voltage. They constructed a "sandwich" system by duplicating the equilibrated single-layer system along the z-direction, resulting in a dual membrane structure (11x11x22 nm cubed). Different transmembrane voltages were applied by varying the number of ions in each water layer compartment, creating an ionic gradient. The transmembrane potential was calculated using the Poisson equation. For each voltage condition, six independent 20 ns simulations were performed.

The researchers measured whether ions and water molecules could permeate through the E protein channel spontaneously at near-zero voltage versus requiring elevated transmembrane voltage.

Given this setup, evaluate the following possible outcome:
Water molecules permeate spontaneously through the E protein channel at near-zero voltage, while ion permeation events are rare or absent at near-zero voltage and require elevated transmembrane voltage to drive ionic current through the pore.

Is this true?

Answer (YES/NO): YES